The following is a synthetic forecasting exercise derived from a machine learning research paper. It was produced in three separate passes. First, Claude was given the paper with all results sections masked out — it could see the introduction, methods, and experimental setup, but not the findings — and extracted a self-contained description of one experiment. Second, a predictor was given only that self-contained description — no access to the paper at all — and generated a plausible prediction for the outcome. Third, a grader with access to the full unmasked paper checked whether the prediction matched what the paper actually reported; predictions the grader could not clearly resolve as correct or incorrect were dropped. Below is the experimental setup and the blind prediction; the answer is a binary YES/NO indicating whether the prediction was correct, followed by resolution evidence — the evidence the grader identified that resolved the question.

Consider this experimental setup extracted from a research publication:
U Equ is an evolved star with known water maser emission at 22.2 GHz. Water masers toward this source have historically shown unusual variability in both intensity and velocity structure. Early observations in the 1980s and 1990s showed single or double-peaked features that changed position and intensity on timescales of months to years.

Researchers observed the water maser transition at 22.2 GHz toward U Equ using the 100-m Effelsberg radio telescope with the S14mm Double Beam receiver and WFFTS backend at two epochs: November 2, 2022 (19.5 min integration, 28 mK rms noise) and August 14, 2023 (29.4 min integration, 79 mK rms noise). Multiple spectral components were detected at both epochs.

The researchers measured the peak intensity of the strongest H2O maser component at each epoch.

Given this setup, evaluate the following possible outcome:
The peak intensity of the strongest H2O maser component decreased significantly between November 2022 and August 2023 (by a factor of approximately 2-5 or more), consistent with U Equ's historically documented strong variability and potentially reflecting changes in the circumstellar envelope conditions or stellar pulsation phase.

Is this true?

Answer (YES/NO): NO